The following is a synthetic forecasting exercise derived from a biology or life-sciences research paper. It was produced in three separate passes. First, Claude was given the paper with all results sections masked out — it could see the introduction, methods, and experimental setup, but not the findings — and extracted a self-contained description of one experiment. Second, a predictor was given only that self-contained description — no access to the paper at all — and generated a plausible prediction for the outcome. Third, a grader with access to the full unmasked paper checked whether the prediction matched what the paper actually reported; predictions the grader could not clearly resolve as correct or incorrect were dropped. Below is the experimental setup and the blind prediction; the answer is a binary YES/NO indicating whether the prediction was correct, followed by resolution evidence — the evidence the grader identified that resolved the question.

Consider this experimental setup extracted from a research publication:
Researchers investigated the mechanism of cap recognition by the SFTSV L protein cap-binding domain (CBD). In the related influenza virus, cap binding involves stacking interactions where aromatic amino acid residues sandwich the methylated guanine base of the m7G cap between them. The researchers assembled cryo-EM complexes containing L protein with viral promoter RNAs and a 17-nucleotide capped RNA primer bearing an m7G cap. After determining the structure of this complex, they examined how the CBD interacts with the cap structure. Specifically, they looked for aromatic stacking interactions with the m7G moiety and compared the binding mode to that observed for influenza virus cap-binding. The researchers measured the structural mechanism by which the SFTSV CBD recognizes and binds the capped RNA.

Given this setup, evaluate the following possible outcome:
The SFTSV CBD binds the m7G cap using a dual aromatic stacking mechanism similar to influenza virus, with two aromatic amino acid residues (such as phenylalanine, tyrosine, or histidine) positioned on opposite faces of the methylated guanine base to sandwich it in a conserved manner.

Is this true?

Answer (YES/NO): YES